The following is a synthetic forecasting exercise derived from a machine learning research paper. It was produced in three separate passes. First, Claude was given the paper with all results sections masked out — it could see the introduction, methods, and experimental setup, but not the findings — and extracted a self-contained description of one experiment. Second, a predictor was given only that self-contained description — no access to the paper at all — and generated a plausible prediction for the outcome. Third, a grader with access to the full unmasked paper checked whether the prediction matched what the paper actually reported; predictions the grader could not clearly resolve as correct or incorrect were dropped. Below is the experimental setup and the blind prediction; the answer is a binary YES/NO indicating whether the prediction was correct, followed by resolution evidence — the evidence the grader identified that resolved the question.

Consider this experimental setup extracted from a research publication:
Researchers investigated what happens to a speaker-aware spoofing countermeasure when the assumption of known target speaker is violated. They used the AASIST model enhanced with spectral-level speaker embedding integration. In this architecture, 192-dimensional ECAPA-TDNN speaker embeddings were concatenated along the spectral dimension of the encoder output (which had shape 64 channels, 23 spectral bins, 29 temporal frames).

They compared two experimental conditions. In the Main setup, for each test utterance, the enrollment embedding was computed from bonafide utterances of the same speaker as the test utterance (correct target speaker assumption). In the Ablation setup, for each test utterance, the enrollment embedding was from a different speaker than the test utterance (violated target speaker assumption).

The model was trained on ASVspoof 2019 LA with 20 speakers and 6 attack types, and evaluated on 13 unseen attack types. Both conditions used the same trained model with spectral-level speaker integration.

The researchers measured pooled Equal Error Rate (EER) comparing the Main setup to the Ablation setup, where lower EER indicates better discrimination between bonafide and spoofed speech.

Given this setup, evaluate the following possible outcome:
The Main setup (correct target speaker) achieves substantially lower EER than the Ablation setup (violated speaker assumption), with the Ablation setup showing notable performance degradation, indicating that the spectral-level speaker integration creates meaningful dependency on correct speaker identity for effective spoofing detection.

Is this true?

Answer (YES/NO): NO